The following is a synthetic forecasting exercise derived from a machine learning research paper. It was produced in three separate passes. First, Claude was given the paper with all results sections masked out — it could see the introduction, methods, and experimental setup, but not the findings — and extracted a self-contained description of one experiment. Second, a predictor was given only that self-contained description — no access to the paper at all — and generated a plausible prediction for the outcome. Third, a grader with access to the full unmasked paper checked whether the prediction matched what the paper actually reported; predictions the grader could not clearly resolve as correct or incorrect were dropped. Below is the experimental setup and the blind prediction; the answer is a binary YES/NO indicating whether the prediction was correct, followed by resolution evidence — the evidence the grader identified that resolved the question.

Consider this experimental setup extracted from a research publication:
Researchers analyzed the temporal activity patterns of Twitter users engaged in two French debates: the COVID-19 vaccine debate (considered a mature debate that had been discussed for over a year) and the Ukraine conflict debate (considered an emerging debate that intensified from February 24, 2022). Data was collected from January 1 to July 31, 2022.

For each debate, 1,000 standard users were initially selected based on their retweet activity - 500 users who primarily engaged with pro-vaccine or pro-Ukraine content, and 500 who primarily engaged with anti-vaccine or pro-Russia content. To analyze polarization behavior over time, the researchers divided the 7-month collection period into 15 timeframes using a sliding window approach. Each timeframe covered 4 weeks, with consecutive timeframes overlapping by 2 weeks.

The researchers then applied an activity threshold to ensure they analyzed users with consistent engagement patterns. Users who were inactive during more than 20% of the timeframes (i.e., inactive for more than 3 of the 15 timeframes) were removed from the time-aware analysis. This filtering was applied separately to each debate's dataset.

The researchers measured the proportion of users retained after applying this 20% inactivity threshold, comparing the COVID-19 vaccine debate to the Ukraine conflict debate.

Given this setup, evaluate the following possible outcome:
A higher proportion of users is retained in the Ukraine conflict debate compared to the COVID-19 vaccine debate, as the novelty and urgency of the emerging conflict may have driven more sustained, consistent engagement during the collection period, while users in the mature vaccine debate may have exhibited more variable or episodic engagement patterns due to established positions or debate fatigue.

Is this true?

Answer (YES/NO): YES